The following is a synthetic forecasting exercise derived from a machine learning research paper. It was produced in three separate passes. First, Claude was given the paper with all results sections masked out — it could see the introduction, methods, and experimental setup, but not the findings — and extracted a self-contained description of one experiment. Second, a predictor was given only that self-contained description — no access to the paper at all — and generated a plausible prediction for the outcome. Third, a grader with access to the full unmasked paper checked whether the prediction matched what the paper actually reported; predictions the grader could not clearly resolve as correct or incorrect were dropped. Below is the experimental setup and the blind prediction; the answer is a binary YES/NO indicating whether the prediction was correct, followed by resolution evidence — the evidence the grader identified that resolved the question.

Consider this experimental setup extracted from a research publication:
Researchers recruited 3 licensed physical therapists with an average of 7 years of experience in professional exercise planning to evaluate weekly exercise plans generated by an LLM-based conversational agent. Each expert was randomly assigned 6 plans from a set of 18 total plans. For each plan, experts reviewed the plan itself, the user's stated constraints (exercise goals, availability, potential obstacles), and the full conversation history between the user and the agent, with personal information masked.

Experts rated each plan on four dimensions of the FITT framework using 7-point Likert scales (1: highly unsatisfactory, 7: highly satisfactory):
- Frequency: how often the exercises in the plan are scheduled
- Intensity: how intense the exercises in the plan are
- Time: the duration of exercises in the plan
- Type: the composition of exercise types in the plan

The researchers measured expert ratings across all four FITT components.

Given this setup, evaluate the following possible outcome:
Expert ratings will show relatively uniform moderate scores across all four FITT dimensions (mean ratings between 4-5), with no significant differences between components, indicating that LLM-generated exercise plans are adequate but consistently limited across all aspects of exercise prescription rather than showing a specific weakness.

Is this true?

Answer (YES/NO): NO